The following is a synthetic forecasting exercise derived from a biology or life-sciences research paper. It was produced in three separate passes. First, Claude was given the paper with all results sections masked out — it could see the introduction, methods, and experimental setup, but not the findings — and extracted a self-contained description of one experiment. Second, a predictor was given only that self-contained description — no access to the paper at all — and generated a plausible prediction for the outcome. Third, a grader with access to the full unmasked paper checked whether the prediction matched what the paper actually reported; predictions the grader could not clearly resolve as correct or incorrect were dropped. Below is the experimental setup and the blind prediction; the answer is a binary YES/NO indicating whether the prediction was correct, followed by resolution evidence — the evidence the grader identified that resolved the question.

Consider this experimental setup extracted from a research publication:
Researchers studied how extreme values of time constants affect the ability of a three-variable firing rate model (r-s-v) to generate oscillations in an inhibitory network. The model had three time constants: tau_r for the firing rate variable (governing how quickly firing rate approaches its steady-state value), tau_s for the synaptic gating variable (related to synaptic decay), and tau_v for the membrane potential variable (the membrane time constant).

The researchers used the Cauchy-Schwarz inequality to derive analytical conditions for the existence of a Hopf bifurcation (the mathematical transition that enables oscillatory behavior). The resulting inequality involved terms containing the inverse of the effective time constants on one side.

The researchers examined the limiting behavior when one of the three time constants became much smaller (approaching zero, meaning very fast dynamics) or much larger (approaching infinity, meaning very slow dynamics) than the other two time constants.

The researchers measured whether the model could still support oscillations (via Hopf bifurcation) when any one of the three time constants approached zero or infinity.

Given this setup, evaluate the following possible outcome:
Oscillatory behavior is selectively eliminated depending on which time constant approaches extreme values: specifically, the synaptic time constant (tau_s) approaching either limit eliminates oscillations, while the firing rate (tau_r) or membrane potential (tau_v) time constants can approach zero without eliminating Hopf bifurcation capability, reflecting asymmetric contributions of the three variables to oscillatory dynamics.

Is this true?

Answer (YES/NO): NO